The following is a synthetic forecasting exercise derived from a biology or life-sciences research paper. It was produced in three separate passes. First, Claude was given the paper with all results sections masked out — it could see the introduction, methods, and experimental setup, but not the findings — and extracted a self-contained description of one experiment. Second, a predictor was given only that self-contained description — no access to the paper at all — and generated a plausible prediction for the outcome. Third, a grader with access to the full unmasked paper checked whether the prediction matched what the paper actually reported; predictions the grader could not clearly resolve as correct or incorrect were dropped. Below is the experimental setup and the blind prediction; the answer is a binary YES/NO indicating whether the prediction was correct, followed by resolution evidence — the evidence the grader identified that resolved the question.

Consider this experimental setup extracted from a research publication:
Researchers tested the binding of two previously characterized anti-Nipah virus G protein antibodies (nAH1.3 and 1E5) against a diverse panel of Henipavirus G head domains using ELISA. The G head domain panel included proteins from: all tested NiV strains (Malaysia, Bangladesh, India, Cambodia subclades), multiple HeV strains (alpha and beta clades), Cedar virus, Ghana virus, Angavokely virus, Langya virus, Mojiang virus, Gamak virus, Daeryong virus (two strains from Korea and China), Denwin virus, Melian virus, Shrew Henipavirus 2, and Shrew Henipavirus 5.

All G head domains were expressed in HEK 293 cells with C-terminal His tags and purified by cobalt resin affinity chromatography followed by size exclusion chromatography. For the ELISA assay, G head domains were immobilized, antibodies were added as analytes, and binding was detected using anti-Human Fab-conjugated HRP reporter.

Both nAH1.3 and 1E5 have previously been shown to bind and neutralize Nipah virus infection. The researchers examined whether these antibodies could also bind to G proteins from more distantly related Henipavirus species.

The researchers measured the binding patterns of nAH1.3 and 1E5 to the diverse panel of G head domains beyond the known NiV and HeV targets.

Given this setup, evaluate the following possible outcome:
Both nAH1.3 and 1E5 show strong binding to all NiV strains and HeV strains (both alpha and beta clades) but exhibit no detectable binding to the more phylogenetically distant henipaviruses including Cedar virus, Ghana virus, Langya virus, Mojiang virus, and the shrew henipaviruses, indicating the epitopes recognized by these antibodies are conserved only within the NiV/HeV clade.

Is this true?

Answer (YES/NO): NO